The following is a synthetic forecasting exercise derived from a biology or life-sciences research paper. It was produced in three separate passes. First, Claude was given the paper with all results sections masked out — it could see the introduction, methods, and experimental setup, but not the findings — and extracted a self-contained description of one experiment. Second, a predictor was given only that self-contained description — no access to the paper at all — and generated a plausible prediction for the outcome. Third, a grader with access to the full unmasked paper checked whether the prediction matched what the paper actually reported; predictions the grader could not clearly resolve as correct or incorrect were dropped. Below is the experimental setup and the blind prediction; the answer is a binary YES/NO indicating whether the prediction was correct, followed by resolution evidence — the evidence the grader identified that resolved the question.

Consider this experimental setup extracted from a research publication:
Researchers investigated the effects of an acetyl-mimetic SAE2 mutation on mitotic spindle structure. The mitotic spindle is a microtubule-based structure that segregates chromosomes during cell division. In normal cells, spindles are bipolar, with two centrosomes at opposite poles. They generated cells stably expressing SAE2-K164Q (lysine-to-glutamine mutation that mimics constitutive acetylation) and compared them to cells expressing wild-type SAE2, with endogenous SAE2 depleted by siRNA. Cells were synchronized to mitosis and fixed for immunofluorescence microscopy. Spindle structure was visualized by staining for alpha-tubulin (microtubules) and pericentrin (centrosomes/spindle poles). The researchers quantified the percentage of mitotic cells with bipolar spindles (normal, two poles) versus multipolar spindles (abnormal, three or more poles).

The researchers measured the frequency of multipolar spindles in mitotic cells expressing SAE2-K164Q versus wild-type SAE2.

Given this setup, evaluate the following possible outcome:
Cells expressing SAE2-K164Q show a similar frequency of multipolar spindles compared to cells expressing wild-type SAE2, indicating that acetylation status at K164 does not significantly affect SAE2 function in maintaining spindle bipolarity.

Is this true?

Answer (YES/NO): NO